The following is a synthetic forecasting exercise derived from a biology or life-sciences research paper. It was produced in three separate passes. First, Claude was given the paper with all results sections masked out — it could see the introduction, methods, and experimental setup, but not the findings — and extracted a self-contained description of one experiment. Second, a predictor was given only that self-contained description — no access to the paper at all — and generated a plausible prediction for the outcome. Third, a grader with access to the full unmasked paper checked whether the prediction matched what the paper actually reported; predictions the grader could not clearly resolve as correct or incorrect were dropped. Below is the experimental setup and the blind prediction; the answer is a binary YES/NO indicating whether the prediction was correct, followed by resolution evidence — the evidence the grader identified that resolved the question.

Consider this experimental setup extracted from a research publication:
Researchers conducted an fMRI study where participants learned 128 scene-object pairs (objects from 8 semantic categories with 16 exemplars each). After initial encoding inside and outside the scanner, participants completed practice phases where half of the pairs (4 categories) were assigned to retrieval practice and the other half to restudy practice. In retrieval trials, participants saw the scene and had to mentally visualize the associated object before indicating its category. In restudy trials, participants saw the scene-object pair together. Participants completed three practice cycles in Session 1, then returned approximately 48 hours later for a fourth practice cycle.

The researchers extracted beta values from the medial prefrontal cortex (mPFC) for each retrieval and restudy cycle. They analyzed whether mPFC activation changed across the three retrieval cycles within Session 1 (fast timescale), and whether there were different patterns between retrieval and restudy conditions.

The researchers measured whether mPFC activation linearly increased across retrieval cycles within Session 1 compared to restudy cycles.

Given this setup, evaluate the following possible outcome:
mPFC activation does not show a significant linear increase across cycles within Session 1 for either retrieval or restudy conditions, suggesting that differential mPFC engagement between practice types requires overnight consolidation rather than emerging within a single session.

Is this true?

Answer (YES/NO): NO